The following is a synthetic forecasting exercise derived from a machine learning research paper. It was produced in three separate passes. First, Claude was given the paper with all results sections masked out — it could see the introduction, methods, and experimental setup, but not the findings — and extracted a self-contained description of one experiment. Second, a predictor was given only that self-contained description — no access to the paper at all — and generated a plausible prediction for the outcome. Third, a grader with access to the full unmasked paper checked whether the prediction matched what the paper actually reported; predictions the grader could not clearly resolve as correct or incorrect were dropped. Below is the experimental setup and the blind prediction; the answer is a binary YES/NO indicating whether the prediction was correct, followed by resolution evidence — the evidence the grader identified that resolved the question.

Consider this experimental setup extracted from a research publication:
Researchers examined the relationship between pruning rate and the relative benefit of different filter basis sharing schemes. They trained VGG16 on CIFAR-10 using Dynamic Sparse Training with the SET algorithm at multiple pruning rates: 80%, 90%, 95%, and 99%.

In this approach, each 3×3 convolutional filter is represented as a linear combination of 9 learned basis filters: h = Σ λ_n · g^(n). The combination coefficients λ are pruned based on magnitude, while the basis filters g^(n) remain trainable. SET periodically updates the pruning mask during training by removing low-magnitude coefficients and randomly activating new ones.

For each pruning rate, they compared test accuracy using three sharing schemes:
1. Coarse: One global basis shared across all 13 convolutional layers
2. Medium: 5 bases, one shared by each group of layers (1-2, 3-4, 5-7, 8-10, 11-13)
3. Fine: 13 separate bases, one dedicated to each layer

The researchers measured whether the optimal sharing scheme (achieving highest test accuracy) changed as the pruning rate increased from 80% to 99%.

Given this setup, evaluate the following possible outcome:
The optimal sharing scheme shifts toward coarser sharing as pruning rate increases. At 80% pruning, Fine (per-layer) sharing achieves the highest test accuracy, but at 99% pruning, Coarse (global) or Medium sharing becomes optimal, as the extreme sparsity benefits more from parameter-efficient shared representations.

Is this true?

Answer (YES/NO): NO